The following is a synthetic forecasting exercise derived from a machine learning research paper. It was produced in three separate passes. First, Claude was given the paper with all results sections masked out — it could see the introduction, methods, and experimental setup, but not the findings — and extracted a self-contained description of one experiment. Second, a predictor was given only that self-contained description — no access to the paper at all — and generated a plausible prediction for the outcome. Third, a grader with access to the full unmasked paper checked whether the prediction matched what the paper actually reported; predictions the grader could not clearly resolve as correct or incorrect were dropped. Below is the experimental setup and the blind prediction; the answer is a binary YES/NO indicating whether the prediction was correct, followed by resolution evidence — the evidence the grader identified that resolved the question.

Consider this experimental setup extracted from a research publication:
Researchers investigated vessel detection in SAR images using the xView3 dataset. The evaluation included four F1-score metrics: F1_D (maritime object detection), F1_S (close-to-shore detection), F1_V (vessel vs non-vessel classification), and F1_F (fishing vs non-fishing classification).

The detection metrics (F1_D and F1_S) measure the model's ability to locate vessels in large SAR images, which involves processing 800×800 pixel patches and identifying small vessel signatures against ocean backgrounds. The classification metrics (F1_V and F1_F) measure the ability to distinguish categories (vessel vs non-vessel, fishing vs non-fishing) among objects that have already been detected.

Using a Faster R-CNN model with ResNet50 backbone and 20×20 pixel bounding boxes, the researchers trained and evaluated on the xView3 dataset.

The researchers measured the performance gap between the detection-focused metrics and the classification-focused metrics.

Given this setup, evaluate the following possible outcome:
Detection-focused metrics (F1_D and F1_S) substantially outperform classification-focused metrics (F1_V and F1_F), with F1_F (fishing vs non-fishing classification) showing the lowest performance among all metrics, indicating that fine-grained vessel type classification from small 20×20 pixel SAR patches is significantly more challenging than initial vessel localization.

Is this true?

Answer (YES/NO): NO